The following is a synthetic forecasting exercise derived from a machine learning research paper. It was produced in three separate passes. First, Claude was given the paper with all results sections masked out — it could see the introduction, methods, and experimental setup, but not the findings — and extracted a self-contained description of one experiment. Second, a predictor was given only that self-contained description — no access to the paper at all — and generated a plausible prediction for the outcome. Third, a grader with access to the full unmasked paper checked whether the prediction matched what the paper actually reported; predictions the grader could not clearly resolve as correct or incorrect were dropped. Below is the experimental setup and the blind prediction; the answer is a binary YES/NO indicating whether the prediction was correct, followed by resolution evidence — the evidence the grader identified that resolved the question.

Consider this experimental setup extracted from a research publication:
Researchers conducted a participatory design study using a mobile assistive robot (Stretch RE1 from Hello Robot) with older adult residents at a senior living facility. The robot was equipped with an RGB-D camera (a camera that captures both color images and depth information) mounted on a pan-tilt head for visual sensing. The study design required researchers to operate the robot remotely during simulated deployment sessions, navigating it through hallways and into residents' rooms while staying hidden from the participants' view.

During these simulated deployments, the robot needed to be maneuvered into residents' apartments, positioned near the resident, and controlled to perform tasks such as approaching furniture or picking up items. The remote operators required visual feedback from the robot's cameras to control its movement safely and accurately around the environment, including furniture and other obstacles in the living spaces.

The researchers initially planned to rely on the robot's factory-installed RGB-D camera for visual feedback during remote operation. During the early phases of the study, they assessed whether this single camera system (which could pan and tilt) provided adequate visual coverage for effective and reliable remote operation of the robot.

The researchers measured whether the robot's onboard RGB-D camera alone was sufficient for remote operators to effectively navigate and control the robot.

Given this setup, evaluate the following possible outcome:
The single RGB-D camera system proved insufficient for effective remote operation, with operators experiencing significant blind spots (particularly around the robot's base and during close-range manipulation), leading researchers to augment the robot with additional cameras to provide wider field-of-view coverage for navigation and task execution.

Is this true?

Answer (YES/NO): YES